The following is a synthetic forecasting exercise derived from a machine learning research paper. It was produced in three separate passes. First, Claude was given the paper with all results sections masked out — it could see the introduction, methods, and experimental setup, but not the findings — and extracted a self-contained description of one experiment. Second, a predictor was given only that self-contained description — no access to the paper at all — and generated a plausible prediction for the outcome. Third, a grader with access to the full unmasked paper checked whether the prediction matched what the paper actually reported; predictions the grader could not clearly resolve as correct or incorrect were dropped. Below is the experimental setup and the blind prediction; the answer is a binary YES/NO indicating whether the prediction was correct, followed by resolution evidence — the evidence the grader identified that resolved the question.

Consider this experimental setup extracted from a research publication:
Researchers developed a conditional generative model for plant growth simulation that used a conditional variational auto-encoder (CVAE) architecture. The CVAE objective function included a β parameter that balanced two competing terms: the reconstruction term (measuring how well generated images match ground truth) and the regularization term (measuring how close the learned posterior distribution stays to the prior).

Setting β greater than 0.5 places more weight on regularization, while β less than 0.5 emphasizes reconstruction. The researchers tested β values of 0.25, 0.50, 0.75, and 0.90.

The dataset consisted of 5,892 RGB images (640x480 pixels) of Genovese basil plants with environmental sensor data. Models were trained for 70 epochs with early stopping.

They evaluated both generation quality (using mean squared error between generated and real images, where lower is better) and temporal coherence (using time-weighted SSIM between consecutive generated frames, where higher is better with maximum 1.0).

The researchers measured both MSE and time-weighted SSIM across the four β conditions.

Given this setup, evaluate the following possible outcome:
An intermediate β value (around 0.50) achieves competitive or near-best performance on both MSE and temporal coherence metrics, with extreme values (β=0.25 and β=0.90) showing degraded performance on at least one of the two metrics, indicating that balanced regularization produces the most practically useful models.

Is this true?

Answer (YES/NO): NO